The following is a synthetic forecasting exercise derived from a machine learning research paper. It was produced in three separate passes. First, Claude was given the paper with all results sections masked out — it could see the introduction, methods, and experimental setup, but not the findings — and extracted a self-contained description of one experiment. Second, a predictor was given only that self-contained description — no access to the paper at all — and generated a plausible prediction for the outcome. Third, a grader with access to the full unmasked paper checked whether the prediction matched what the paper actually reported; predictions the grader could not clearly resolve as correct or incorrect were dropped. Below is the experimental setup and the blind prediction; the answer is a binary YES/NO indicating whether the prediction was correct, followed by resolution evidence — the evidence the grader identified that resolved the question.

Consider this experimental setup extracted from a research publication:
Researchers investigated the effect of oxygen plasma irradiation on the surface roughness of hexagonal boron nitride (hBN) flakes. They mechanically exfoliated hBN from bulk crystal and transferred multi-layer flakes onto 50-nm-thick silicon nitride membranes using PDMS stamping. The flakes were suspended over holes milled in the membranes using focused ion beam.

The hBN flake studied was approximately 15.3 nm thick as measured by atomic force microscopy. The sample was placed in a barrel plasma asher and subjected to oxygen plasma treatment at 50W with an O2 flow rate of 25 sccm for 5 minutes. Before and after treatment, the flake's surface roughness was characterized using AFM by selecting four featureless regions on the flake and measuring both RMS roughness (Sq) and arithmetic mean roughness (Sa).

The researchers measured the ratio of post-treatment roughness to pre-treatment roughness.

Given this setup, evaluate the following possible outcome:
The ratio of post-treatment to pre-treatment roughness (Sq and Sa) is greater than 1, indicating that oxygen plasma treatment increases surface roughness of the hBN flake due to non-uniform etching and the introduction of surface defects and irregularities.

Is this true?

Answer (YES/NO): NO